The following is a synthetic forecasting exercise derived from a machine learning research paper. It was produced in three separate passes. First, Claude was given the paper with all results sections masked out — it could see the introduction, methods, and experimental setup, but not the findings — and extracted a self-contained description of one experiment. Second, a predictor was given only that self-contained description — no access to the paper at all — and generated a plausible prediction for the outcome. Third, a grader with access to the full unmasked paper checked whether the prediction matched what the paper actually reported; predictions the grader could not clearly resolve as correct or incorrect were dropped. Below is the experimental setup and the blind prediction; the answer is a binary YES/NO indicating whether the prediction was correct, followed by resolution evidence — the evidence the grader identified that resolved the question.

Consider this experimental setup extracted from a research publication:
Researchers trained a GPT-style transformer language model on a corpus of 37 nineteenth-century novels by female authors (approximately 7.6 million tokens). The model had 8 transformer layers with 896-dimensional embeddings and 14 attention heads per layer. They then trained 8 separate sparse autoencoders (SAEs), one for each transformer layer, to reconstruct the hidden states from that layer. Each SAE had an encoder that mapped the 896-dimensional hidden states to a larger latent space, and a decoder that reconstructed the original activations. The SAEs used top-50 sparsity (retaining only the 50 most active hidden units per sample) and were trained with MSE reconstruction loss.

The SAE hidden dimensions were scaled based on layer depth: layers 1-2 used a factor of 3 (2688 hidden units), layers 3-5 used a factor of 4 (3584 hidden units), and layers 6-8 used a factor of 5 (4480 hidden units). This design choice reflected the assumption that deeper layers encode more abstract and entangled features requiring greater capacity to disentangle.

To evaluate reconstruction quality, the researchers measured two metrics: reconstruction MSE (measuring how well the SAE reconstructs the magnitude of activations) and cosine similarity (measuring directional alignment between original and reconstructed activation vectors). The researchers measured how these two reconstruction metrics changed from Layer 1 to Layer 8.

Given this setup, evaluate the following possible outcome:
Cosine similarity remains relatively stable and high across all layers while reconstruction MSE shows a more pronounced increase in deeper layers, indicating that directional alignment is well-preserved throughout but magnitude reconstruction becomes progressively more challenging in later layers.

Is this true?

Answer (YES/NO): YES